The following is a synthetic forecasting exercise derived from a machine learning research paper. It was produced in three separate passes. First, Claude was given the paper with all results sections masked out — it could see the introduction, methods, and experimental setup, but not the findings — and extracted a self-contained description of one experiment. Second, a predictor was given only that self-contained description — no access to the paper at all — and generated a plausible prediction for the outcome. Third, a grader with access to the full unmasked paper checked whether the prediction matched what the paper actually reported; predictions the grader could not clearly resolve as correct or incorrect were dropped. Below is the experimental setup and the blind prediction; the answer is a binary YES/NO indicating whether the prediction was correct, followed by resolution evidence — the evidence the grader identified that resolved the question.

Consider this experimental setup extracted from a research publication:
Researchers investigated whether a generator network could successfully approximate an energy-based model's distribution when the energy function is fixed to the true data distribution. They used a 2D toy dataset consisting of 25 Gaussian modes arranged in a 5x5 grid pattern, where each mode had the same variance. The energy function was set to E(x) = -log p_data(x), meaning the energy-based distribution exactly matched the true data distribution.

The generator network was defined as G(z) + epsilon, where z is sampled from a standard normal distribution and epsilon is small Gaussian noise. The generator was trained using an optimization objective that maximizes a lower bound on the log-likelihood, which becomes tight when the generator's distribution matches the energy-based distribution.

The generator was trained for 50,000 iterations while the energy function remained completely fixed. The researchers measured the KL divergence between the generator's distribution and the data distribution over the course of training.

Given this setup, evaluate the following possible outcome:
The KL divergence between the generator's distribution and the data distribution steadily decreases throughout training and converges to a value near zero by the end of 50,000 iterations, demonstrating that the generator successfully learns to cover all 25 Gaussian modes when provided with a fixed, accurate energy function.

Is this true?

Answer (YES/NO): NO